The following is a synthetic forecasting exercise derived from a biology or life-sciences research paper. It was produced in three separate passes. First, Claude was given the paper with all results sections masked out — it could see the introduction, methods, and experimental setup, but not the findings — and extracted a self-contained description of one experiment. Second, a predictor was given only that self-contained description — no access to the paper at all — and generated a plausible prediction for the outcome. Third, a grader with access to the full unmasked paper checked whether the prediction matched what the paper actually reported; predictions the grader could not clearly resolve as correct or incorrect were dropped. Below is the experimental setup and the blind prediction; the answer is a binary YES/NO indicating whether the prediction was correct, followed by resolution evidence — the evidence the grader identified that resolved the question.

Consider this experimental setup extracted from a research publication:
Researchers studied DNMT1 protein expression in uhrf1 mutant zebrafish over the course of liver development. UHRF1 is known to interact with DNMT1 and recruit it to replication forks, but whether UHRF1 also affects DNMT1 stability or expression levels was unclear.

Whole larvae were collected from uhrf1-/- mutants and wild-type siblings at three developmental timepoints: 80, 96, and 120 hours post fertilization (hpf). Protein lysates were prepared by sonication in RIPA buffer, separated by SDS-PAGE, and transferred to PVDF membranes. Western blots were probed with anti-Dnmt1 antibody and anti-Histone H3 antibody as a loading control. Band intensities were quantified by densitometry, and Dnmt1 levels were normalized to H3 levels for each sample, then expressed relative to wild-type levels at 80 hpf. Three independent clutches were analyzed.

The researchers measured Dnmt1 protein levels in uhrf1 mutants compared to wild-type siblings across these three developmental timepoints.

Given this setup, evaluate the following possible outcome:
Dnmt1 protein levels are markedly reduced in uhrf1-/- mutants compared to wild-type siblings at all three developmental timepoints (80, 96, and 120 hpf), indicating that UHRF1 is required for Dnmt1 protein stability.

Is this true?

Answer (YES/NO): NO